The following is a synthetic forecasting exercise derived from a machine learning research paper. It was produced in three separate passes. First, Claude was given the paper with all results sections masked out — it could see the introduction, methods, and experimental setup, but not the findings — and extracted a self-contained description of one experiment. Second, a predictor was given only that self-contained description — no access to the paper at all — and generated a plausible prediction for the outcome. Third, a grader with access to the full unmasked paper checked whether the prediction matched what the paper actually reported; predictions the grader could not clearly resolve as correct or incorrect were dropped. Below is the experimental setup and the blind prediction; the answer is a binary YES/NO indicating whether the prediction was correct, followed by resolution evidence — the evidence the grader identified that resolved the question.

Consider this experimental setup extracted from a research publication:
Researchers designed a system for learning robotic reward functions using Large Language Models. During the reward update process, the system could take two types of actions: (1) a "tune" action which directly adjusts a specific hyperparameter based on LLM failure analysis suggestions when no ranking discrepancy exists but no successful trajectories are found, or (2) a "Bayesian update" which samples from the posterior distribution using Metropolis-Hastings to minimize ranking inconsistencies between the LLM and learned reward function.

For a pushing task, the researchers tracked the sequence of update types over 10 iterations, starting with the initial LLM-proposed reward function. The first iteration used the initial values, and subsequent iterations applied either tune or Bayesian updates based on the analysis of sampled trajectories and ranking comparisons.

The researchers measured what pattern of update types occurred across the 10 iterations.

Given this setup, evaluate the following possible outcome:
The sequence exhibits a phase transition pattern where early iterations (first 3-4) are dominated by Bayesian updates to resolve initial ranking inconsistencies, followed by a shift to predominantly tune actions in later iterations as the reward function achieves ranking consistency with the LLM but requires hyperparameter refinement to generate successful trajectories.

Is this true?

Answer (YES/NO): NO